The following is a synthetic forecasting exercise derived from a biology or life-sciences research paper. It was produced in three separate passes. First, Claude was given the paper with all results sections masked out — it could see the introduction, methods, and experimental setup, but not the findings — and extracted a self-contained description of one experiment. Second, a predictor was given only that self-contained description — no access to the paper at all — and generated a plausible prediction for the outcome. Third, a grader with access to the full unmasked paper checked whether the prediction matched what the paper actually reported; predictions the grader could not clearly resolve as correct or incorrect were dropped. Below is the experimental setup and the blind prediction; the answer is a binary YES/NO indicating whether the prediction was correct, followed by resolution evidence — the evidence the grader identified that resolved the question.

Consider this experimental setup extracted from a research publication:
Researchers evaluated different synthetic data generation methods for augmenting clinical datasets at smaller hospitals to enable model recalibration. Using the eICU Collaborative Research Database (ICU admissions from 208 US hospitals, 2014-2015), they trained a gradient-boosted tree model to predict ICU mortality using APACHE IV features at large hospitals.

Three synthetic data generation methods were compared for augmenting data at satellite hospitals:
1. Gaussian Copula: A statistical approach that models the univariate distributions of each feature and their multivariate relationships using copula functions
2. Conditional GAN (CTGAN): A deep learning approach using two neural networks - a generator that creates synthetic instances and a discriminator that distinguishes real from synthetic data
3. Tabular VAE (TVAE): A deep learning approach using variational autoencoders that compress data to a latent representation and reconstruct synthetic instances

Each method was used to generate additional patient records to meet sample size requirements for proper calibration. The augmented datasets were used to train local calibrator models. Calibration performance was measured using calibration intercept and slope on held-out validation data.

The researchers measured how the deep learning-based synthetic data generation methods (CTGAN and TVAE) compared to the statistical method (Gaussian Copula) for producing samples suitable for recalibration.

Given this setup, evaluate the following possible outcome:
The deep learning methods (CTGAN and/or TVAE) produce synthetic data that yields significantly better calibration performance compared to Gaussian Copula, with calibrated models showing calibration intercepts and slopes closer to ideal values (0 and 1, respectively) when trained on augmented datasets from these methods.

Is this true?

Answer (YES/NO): YES